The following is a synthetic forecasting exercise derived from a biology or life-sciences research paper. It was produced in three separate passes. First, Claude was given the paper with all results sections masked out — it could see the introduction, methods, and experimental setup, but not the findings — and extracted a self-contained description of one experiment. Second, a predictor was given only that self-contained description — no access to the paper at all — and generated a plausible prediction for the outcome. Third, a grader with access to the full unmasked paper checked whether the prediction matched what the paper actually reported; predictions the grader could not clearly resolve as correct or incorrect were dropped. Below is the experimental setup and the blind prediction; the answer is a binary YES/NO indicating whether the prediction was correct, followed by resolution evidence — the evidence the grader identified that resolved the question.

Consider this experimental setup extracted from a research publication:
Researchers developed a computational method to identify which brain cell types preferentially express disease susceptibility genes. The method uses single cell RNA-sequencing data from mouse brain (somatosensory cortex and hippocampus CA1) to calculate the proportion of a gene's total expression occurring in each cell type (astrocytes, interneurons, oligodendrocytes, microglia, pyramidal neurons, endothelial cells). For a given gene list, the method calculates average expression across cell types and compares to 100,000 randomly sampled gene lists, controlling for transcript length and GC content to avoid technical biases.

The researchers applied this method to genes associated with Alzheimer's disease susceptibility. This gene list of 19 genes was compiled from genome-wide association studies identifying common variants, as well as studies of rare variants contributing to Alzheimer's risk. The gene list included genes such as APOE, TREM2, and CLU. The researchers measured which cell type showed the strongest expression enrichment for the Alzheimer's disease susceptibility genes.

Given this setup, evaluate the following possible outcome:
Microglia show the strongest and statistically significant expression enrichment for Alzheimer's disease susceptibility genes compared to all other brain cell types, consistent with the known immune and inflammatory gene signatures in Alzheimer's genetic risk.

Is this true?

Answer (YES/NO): YES